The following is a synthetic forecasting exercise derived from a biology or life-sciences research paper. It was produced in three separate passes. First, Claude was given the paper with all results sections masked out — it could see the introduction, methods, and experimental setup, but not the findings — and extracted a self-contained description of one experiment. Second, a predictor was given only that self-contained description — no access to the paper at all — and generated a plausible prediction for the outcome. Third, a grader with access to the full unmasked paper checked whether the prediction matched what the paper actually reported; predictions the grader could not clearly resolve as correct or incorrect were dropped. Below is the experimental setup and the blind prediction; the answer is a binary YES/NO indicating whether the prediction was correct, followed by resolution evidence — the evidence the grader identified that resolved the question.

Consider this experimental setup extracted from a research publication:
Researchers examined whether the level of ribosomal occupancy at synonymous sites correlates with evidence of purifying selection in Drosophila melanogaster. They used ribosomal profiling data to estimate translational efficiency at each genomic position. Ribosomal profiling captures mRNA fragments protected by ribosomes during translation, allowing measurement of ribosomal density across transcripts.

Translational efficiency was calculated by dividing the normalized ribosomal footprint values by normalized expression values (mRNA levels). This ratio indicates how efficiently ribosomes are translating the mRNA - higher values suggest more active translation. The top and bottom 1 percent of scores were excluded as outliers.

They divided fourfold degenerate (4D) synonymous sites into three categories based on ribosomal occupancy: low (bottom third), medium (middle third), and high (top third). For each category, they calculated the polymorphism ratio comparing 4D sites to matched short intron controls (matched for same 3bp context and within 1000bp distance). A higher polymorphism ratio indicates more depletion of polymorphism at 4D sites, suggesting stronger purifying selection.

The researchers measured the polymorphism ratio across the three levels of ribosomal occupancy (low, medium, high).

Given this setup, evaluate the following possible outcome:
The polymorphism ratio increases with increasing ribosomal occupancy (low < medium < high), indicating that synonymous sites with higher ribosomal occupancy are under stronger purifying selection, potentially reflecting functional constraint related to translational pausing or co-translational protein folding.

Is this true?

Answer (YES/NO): NO